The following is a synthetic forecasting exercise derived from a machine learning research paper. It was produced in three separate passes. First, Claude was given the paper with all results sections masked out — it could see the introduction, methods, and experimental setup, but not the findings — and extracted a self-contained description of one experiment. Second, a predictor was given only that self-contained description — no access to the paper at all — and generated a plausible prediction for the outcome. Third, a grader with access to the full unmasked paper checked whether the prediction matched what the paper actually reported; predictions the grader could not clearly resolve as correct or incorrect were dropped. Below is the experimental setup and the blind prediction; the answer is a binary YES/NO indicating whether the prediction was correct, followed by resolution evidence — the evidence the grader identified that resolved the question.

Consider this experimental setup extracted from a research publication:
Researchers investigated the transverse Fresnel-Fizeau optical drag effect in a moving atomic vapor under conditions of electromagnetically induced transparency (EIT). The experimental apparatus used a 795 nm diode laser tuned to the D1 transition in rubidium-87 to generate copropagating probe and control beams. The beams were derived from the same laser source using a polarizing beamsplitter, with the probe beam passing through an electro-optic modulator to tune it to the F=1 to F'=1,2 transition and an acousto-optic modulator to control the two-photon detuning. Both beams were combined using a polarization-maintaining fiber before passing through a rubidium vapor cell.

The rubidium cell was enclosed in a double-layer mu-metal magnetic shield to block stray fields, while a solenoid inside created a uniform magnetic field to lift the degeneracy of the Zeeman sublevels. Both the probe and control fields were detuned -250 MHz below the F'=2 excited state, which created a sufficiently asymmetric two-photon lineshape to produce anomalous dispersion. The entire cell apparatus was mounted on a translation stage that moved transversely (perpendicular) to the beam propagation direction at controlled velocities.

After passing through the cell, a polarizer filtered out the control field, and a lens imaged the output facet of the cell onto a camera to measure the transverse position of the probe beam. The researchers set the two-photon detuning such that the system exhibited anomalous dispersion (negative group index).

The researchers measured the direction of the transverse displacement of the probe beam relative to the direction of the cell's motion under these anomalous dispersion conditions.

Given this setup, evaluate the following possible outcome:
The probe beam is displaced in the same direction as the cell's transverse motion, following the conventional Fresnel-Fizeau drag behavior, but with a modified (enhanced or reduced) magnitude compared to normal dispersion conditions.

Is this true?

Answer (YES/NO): NO